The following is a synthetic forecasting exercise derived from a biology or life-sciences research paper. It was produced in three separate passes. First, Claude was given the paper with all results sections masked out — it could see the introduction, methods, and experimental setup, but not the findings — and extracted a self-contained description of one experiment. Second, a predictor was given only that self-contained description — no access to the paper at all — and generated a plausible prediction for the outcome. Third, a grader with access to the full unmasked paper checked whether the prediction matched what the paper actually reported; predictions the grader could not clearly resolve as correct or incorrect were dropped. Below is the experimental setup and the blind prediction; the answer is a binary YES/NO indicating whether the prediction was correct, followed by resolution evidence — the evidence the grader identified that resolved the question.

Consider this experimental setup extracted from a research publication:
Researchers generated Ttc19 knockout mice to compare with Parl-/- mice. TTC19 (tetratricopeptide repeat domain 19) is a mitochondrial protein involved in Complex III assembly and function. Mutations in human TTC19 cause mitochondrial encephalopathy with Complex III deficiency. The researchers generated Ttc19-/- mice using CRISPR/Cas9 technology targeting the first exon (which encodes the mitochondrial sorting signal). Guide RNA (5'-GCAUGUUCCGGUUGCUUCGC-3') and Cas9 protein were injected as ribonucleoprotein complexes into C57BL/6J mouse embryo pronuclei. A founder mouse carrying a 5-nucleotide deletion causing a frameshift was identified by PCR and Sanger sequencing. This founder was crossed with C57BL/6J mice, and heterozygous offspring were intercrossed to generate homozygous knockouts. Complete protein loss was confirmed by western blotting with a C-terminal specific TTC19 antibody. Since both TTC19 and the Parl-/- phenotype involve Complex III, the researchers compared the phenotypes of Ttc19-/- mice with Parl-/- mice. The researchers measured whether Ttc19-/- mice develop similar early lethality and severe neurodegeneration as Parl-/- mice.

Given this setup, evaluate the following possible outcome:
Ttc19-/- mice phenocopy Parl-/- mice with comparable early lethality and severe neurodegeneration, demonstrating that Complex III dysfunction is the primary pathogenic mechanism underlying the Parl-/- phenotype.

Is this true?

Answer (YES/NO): NO